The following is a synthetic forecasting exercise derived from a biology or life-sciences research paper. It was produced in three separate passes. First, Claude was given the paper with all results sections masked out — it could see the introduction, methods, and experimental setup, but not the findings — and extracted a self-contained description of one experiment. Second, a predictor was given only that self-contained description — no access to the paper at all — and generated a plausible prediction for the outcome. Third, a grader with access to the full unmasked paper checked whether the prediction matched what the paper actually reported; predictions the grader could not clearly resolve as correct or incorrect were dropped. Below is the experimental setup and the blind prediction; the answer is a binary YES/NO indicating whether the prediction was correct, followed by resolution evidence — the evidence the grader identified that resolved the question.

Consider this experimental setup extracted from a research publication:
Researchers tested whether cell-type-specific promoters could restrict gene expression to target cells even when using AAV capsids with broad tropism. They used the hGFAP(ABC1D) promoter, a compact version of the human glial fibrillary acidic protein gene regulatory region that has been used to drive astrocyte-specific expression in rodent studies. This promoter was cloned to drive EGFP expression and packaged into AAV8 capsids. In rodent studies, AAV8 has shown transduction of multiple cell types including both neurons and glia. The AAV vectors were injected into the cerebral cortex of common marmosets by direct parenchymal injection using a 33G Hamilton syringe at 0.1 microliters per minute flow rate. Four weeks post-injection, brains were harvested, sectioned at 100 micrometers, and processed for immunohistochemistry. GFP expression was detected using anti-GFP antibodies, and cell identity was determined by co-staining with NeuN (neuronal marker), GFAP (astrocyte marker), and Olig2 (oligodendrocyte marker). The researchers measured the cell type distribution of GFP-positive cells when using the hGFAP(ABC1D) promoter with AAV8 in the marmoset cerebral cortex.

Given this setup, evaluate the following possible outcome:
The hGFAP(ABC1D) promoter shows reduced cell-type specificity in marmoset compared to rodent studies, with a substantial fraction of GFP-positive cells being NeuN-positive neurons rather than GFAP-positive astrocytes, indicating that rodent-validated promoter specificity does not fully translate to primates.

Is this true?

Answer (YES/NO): NO